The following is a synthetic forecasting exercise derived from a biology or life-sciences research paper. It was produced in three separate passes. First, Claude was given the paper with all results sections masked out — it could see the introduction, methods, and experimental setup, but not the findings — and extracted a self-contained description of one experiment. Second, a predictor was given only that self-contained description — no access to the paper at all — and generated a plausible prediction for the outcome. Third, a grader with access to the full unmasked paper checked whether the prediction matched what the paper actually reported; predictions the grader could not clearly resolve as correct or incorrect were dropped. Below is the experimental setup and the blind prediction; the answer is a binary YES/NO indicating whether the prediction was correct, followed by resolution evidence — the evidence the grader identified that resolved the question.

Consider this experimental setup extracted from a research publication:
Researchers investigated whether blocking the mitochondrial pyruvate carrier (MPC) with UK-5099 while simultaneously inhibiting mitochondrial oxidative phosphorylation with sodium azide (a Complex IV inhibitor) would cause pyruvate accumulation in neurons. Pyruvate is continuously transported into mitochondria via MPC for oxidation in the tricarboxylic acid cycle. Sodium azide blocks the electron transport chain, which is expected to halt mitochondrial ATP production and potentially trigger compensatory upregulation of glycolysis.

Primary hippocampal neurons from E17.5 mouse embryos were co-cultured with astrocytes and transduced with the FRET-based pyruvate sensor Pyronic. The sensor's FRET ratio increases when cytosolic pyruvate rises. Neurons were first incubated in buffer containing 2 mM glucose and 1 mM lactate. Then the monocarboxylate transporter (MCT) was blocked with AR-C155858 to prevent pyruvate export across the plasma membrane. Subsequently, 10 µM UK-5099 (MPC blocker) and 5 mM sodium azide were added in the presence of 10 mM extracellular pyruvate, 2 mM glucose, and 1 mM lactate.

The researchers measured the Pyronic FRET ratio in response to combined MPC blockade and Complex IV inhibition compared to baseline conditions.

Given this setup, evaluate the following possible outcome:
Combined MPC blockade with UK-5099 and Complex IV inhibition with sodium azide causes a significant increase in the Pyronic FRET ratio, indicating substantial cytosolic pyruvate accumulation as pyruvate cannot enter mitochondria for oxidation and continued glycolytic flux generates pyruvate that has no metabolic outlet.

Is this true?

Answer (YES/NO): YES